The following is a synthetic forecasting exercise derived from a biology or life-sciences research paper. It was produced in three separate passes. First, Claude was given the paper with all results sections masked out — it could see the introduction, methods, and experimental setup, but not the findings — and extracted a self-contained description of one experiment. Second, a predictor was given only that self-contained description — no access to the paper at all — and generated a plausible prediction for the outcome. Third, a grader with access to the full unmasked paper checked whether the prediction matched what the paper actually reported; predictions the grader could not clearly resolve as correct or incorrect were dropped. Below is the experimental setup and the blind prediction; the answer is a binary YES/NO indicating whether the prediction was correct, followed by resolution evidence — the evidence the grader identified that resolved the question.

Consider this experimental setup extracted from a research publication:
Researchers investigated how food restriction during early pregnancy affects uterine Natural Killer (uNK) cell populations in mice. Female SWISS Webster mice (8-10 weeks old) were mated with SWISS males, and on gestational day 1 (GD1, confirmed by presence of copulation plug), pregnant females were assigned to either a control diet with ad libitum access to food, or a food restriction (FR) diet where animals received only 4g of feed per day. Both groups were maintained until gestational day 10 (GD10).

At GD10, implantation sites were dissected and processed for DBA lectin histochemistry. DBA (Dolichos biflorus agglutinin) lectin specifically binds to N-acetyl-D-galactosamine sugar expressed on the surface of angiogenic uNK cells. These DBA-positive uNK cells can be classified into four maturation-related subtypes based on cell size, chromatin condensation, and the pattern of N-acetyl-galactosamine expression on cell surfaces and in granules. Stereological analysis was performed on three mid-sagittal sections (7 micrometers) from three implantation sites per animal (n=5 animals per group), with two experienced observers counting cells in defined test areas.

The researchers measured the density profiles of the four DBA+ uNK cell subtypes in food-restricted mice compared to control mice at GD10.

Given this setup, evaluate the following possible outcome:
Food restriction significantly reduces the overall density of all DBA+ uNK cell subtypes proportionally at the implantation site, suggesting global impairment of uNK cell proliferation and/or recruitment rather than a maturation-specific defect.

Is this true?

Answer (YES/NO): NO